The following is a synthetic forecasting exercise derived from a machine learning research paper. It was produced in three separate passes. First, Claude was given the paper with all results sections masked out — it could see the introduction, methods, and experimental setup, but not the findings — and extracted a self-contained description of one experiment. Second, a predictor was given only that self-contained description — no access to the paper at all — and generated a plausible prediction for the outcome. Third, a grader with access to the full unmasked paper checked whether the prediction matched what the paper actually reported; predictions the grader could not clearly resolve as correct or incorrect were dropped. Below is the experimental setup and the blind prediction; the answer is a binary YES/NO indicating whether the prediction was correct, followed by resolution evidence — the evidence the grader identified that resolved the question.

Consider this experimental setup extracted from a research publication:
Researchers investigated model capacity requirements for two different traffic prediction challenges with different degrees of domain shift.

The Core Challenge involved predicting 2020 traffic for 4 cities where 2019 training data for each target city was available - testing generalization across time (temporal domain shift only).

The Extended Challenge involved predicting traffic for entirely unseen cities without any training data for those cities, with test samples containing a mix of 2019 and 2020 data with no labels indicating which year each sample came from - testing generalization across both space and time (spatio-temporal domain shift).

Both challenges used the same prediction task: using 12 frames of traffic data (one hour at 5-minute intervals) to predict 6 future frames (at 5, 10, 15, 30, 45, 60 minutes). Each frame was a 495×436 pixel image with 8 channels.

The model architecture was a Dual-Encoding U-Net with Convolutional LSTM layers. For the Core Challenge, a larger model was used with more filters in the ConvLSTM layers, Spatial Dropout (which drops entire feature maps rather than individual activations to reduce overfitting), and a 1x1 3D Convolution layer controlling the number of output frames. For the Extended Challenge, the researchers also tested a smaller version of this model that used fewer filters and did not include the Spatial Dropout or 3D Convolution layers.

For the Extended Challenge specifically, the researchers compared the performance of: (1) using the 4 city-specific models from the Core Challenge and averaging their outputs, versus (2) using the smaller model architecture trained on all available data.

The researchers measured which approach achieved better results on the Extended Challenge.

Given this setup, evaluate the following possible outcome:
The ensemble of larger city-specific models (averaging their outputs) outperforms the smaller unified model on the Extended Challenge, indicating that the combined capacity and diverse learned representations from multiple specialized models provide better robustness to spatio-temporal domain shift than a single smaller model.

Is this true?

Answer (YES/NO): NO